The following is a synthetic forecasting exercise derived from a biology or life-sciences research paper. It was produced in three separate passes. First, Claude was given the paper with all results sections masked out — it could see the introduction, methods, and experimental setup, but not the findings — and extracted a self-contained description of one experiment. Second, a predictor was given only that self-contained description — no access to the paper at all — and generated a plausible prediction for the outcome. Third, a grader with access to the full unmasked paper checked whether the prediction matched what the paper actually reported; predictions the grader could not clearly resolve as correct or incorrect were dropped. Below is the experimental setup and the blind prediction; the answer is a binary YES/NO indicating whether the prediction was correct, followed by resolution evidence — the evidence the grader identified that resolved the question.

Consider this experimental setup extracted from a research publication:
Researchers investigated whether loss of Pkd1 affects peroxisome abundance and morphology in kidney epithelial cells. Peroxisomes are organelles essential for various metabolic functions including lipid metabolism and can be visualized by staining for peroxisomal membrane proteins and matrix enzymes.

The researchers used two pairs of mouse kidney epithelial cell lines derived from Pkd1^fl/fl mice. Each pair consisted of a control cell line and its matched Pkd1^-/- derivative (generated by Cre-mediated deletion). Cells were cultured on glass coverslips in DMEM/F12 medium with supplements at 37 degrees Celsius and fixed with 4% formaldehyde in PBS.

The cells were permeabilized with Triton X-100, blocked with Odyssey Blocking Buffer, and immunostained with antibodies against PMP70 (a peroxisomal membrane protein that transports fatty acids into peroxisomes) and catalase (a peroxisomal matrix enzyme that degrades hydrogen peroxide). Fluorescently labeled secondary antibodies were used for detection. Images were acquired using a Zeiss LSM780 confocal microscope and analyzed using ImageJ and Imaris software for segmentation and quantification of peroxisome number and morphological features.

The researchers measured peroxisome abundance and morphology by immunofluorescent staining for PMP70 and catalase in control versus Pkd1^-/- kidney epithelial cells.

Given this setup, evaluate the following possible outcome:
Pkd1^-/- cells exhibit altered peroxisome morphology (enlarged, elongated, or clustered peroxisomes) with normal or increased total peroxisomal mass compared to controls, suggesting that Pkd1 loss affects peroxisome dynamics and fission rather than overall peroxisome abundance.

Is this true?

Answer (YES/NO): NO